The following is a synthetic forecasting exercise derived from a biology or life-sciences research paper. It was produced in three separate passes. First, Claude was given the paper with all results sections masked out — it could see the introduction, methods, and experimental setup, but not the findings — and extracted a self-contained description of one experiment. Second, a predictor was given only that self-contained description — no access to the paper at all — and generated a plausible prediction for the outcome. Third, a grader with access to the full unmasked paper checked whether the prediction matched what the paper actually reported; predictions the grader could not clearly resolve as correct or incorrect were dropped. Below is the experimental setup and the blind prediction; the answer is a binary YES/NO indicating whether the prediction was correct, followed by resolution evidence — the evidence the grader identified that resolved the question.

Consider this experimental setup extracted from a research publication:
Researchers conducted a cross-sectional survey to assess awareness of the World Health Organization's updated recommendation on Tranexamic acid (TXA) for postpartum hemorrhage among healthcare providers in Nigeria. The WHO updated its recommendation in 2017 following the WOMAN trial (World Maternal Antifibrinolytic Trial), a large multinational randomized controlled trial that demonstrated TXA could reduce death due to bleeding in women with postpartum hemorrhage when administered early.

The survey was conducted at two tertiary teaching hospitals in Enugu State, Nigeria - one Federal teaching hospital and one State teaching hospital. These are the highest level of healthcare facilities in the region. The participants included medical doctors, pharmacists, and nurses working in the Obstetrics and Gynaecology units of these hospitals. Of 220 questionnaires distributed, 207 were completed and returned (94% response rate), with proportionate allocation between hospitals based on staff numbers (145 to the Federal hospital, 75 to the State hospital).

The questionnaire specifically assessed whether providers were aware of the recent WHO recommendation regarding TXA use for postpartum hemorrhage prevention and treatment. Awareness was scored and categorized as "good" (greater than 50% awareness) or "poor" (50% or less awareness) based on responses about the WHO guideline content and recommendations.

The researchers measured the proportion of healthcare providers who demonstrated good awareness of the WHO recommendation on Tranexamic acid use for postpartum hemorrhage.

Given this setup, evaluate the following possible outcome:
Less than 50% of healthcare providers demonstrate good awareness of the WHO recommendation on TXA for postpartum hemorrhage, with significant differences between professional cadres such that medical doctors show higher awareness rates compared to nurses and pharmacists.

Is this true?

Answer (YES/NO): NO